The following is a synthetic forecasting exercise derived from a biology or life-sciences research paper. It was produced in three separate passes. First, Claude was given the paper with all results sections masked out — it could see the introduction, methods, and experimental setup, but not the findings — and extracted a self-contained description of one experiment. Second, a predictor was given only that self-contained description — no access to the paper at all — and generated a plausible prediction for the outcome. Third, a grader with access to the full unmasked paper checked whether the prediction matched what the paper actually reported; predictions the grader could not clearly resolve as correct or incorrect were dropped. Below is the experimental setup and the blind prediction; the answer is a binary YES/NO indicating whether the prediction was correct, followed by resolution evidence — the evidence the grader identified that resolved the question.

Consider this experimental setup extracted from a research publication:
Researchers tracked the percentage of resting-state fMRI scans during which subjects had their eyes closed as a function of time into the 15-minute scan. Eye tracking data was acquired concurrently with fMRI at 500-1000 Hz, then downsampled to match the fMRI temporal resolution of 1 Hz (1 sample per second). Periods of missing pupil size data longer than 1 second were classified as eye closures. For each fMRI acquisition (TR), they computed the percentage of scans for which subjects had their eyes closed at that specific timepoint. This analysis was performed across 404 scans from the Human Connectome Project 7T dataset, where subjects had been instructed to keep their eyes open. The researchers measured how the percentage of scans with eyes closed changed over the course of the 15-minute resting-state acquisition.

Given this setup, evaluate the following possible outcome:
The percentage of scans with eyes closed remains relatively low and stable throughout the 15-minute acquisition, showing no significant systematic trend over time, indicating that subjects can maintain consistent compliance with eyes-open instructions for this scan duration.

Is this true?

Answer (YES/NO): NO